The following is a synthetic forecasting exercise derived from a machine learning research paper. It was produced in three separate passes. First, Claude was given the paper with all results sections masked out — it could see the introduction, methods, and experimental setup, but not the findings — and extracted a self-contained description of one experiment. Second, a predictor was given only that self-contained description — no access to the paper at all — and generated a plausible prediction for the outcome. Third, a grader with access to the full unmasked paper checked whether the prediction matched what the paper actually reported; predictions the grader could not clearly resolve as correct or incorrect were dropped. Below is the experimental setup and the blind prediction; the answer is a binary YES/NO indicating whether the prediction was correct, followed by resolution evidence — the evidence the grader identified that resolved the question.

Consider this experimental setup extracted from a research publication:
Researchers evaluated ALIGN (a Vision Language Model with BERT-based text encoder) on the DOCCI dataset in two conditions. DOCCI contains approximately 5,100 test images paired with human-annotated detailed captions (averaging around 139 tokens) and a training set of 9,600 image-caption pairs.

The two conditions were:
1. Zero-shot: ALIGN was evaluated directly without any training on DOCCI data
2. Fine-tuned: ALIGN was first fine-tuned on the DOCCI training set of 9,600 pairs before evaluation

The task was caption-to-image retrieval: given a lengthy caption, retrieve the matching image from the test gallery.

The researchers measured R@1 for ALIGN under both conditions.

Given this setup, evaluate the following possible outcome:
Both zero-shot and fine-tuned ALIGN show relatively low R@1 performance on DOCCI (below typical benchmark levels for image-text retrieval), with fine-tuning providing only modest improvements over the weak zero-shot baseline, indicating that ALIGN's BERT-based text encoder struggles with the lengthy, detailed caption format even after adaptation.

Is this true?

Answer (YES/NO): NO